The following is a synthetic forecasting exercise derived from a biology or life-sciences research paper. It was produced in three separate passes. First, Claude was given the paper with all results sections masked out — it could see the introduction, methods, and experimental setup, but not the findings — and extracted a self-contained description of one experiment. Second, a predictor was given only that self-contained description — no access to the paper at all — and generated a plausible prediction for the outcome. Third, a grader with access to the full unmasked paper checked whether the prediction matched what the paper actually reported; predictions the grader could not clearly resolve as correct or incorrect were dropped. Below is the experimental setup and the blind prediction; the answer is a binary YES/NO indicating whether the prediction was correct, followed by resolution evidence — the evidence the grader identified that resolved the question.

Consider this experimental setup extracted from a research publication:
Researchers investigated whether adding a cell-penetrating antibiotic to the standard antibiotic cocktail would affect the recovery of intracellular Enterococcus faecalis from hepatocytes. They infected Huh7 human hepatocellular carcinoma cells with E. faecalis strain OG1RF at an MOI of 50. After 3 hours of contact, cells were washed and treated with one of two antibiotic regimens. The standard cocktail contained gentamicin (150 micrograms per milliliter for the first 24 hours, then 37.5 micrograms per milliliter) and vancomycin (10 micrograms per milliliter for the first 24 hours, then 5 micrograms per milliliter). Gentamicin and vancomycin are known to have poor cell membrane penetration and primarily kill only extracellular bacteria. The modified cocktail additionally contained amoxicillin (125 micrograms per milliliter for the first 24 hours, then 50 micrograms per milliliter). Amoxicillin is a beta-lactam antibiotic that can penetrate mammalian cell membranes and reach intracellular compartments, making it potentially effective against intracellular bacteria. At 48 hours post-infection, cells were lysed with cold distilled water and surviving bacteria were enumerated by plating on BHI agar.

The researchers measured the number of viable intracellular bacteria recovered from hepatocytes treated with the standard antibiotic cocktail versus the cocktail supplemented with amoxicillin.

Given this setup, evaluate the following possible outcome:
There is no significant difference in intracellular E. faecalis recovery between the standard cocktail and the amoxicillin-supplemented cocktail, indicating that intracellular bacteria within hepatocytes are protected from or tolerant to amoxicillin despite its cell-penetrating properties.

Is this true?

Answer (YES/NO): NO